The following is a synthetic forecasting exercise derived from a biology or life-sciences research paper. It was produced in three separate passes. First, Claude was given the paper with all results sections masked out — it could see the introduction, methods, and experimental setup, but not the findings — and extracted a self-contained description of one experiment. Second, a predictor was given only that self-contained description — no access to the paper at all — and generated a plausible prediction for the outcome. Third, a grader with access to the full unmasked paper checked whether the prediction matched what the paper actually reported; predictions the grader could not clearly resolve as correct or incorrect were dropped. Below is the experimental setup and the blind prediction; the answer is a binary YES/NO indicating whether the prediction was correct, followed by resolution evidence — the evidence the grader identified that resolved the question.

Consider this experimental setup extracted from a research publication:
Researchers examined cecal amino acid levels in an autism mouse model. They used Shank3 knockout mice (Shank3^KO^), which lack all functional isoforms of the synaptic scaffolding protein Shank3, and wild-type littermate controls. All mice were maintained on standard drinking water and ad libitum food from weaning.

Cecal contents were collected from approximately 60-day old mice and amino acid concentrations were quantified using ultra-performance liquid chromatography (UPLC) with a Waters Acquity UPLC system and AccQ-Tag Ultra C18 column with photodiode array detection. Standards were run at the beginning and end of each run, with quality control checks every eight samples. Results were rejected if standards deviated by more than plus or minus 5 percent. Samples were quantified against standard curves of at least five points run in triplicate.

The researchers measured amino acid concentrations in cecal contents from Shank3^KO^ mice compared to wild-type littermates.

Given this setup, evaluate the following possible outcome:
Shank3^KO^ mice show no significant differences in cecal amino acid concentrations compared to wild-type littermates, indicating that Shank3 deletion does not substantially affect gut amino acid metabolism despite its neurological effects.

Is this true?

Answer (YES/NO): NO